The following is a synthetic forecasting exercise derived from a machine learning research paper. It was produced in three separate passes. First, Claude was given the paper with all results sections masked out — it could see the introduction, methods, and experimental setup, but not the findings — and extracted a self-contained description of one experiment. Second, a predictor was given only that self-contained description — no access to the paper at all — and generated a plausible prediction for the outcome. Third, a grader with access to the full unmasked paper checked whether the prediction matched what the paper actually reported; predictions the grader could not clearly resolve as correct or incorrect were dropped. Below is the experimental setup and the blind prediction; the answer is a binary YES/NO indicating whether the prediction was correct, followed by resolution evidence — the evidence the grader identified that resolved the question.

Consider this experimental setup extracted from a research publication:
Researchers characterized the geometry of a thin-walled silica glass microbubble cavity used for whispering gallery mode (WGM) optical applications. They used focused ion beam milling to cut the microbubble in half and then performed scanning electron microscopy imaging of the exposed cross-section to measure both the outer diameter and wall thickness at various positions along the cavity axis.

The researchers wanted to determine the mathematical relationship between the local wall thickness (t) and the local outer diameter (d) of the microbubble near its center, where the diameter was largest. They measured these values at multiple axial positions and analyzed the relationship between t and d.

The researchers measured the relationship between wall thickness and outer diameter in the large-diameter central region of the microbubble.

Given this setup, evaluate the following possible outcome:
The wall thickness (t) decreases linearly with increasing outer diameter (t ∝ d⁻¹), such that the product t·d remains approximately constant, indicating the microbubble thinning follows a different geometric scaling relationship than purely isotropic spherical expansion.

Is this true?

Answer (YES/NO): YES